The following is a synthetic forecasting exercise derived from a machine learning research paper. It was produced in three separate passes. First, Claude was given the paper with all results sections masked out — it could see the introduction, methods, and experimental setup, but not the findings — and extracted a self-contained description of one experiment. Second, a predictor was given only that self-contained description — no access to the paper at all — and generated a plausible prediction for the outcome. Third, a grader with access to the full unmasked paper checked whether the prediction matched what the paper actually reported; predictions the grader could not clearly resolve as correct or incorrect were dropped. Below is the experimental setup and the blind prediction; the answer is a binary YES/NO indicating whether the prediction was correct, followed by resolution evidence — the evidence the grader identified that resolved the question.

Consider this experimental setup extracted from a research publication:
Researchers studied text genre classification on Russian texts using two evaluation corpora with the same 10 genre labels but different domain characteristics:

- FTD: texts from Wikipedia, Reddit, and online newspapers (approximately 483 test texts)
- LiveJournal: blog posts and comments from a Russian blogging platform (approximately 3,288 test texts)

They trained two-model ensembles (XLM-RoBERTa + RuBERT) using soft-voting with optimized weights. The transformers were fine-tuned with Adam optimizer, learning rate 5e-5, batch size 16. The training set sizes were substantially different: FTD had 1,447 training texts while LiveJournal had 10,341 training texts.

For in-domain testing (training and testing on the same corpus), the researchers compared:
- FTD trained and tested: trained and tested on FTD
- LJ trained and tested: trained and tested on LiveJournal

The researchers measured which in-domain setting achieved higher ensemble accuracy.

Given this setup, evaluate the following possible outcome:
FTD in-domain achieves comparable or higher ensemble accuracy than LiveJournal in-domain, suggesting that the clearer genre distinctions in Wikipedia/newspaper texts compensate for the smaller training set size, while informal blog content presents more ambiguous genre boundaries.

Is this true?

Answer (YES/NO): YES